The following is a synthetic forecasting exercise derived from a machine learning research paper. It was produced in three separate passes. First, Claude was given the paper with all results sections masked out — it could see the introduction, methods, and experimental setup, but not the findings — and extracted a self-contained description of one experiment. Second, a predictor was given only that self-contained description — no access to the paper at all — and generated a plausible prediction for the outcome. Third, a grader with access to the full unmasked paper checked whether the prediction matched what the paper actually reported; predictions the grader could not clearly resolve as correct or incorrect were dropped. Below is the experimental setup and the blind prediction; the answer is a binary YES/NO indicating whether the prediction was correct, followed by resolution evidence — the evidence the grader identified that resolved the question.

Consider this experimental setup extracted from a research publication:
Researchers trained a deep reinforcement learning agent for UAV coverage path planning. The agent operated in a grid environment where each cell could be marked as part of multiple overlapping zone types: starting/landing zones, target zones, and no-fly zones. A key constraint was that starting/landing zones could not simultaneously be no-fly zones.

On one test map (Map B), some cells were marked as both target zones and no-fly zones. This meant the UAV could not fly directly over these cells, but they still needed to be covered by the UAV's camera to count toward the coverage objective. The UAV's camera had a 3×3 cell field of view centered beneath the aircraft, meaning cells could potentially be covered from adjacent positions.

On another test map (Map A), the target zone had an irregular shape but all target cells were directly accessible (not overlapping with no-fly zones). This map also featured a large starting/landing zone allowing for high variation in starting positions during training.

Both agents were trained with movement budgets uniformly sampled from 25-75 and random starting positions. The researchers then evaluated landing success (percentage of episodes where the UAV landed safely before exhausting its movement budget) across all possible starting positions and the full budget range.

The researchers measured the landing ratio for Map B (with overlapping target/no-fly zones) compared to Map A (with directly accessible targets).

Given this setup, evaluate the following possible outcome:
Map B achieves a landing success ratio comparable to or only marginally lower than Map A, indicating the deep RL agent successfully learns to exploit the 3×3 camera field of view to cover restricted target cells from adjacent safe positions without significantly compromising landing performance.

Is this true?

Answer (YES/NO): YES